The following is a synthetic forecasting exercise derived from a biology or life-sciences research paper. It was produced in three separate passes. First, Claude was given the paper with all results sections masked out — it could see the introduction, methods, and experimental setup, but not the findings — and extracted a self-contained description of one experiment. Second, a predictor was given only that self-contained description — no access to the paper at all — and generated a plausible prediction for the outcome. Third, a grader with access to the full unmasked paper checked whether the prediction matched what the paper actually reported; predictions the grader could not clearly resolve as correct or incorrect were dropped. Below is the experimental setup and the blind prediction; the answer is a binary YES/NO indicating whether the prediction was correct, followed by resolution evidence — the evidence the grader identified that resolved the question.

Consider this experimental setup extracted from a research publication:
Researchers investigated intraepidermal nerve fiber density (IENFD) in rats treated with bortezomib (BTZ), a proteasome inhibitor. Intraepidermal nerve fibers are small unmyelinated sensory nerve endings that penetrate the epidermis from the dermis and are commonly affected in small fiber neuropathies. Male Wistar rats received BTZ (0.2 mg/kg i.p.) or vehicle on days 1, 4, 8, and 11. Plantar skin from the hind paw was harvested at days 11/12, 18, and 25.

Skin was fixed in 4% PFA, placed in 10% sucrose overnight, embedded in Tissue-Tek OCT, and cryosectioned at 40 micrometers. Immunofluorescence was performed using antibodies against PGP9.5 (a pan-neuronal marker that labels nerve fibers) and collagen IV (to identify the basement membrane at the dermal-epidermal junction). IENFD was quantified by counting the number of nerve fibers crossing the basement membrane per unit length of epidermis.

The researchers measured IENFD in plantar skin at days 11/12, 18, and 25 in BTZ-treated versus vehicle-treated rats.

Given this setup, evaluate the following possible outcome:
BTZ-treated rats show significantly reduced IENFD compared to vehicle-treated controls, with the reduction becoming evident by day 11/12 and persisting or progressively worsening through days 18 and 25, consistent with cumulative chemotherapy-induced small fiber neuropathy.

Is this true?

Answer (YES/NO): NO